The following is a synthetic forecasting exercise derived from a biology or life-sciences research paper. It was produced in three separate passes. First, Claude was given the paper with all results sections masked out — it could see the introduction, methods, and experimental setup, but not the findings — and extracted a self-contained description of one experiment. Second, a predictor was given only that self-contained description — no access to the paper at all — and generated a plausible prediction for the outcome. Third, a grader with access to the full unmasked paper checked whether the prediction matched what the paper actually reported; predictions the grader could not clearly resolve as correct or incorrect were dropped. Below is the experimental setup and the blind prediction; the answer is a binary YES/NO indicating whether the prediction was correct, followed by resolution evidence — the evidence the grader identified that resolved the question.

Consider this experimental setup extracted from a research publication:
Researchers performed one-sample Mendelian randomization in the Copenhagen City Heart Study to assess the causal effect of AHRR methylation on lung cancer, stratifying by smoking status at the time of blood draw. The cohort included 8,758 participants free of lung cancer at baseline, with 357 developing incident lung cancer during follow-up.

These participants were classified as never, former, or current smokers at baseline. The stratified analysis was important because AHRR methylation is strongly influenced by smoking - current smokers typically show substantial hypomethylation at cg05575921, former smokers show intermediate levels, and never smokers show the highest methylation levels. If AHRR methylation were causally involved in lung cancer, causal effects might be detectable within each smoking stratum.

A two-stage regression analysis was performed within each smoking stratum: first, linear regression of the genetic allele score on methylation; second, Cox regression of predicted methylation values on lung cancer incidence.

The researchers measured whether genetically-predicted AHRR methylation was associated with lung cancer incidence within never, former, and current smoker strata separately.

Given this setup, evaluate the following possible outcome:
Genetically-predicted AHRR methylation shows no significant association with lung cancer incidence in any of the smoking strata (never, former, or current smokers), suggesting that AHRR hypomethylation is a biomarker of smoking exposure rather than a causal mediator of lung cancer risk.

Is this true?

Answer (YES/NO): NO